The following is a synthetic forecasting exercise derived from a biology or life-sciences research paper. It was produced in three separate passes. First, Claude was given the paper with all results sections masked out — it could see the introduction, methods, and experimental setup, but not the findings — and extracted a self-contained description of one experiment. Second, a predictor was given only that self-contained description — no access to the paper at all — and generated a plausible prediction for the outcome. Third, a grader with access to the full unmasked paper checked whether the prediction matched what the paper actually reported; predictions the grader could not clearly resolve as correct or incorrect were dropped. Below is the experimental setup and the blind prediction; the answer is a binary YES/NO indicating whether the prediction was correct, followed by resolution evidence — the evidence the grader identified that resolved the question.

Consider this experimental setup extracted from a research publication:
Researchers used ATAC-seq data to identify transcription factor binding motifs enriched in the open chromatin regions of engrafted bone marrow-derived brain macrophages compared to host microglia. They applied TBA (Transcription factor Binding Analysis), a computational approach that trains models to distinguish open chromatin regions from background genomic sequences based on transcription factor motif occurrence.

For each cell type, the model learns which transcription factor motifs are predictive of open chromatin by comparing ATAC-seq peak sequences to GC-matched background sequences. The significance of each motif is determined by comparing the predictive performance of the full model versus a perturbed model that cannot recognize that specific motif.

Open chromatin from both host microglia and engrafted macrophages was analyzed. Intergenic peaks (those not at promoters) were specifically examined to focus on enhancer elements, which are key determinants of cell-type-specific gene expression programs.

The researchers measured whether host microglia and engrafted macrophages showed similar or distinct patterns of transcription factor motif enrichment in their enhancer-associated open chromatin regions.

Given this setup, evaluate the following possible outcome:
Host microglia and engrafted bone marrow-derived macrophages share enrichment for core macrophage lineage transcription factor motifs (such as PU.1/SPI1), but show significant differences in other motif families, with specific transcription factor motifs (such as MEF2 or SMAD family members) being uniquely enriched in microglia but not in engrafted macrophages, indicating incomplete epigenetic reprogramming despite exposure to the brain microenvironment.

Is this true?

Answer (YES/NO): YES